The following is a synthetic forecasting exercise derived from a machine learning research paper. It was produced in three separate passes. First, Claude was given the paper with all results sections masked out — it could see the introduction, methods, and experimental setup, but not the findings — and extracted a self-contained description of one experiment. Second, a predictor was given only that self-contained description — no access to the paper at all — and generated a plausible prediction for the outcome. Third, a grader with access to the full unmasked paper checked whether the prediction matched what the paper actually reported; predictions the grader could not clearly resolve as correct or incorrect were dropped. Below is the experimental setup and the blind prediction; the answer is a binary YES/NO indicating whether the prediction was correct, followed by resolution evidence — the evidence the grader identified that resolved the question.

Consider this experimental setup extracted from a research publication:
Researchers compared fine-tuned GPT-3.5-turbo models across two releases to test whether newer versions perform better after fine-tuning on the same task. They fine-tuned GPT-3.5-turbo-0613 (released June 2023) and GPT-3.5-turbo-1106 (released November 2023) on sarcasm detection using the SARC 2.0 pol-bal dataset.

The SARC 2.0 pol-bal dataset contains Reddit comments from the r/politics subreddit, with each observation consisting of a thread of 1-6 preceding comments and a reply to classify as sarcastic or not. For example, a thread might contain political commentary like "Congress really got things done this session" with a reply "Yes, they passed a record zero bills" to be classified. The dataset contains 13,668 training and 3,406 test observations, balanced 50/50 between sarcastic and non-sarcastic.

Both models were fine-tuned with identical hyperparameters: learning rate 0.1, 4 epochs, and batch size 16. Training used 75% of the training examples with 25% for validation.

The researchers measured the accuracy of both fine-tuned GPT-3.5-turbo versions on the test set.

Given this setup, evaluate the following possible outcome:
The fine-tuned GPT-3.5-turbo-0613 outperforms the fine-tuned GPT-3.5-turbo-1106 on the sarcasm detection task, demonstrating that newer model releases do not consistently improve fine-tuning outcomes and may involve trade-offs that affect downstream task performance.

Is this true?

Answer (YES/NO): NO